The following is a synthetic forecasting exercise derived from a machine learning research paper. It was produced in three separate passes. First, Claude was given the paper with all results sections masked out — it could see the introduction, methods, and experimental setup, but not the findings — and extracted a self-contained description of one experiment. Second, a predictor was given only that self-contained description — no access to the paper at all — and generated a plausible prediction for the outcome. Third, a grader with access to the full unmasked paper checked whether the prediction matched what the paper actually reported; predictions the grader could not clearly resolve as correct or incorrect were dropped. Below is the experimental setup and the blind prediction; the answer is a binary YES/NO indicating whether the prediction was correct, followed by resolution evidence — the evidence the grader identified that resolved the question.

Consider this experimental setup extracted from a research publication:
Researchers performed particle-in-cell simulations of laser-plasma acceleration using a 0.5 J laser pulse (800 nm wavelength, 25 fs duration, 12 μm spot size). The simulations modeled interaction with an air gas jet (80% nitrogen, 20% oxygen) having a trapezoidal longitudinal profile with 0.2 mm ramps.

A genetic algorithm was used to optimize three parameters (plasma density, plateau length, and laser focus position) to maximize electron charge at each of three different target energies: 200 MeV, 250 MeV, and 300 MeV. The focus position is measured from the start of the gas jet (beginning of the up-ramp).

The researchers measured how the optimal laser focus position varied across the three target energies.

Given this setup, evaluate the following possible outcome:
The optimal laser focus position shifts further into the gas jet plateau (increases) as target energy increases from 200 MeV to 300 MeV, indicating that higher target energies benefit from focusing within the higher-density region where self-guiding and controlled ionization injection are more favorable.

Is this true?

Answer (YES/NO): NO